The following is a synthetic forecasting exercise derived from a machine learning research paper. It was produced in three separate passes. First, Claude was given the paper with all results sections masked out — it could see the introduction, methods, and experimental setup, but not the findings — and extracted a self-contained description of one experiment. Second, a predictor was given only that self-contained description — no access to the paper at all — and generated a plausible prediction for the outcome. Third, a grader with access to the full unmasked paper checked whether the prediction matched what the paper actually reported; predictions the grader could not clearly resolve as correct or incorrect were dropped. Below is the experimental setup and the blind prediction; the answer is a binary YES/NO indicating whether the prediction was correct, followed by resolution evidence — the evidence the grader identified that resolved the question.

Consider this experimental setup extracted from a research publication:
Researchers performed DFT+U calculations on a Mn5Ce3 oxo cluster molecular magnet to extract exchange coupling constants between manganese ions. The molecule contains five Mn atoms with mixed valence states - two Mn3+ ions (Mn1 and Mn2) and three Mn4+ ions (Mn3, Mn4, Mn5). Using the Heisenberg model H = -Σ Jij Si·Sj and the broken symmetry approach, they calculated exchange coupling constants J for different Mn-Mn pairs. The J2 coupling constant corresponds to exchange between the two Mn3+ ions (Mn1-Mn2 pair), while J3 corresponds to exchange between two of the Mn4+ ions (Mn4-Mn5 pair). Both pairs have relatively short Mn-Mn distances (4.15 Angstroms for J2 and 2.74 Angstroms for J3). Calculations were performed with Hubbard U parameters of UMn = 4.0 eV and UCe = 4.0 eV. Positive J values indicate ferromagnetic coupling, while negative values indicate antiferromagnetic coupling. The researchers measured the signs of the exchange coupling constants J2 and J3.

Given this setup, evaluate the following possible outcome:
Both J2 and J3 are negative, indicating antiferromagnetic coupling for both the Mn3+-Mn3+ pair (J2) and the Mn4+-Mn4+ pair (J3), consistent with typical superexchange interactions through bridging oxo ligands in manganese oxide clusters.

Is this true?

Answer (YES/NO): NO